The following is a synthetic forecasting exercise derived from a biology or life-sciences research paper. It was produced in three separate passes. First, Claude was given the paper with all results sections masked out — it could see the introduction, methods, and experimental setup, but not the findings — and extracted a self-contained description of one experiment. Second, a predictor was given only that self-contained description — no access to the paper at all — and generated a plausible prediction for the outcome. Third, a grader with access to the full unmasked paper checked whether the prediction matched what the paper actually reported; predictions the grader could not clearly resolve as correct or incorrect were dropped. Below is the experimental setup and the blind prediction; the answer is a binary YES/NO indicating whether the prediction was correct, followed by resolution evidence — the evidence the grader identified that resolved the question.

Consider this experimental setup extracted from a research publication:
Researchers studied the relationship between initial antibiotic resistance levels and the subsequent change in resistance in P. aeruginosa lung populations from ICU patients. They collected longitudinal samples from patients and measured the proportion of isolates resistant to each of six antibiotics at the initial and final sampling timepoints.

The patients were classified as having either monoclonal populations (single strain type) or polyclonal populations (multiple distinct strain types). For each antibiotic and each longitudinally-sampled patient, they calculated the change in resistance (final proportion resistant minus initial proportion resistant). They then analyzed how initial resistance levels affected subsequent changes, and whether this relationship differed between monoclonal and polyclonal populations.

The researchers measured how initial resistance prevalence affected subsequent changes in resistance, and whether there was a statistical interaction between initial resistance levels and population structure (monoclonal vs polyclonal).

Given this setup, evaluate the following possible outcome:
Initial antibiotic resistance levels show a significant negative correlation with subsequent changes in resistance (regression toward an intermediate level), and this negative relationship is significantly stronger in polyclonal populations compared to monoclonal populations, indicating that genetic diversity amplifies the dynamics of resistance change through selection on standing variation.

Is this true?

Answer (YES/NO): NO